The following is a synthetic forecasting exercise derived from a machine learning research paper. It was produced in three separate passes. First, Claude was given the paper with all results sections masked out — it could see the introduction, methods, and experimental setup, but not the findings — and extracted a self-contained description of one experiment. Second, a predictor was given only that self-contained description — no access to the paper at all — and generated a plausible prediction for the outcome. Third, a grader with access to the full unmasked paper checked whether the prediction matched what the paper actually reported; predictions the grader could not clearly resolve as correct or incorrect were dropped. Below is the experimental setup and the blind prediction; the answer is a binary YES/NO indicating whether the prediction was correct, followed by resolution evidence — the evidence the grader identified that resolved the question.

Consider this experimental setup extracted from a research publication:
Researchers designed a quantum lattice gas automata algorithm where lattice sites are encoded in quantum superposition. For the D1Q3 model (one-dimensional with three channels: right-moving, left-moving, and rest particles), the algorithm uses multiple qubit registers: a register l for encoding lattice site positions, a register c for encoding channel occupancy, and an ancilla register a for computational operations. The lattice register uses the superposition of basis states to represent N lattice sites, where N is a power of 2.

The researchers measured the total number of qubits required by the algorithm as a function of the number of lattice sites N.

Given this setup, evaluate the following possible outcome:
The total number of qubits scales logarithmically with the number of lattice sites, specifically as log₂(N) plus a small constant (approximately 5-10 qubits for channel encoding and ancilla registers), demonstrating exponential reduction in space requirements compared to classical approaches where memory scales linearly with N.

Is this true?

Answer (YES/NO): YES